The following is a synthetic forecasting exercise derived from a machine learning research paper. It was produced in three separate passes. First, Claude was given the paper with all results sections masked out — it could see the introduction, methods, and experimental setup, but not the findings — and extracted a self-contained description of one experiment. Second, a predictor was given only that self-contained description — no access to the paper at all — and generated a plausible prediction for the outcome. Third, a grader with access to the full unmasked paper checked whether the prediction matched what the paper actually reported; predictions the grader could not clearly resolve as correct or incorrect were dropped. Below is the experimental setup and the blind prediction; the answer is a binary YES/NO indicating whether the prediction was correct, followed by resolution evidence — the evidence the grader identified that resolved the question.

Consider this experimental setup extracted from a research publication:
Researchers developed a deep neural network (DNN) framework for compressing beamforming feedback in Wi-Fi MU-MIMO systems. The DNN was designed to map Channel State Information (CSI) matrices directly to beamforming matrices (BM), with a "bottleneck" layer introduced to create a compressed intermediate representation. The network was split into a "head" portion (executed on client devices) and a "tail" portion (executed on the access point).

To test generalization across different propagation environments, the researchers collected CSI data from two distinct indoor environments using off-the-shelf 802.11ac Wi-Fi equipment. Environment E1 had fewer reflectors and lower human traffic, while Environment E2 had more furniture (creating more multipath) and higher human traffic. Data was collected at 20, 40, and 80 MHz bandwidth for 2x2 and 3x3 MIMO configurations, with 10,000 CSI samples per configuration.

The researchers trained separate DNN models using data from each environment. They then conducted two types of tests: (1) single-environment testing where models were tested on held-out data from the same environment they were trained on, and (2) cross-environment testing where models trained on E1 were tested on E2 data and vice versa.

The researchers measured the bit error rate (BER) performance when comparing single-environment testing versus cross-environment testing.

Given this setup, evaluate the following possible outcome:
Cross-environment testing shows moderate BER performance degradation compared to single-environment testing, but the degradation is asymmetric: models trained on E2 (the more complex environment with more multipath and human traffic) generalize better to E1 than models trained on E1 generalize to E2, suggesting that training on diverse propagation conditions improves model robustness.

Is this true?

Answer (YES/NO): NO